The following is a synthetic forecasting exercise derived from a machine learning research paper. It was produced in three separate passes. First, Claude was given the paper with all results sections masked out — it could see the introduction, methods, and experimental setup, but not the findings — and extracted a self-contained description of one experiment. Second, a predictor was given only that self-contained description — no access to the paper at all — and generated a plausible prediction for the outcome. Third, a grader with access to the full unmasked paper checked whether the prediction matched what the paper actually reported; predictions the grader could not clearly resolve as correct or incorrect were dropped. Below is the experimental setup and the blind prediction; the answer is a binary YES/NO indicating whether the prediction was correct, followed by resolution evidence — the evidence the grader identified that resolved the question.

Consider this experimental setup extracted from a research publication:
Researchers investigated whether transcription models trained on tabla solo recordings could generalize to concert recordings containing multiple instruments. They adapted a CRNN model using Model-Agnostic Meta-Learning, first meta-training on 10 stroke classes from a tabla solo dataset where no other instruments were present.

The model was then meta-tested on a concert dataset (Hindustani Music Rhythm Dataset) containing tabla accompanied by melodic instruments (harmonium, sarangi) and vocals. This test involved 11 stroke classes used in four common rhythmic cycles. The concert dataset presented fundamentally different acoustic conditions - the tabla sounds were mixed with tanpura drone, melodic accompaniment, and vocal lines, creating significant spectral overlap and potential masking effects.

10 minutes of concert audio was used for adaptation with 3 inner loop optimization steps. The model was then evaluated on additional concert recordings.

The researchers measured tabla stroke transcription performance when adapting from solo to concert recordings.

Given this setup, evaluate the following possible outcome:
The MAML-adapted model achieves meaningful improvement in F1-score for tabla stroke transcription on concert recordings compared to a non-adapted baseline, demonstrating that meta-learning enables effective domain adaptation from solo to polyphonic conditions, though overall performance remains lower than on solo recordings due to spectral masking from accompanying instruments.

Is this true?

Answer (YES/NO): YES